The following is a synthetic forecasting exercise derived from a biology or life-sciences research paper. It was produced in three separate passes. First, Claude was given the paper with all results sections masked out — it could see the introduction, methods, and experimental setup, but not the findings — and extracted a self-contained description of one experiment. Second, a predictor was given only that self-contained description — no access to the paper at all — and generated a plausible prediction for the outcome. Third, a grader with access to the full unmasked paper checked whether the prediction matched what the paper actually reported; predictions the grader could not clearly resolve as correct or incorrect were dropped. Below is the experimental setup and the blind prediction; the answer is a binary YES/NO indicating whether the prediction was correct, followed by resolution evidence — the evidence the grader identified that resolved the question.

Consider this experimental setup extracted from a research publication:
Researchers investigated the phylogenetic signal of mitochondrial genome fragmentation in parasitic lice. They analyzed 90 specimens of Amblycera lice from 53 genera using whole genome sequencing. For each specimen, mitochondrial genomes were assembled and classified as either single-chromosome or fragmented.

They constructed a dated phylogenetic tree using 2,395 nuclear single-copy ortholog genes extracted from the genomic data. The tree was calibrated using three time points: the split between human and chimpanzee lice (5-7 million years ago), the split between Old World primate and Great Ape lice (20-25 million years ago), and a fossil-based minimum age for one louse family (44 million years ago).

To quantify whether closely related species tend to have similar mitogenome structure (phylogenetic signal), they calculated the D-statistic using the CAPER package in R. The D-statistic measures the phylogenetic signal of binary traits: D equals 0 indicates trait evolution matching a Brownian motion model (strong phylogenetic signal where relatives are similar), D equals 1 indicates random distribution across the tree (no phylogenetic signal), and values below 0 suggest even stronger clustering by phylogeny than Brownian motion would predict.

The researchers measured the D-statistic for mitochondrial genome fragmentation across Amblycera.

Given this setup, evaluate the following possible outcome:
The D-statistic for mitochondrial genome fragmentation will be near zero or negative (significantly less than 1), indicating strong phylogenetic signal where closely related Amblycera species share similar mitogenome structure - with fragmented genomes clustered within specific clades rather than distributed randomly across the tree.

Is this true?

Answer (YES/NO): NO